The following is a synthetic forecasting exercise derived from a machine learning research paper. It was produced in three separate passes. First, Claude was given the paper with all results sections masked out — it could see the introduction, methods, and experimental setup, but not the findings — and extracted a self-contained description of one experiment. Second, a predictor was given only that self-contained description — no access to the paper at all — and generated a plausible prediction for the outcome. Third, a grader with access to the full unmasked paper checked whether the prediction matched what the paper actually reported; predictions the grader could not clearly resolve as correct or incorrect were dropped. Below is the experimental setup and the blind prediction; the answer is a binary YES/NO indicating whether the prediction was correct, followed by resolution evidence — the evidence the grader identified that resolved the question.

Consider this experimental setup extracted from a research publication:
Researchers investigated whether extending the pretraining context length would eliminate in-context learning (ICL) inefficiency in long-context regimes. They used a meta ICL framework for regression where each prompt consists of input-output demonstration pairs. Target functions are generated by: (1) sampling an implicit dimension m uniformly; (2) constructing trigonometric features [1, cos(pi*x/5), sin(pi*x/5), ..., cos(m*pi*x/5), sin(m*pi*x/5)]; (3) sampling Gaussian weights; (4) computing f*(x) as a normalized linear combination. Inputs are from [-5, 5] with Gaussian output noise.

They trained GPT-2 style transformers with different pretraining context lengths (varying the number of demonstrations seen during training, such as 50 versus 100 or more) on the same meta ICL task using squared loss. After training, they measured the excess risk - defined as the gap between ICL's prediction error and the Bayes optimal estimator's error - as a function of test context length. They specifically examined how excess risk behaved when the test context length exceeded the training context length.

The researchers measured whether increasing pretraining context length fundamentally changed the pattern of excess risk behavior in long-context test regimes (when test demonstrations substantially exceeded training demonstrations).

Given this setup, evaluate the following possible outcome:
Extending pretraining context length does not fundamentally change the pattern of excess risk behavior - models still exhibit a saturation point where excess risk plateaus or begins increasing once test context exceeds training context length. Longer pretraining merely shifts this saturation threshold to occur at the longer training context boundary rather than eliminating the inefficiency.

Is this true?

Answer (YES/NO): YES